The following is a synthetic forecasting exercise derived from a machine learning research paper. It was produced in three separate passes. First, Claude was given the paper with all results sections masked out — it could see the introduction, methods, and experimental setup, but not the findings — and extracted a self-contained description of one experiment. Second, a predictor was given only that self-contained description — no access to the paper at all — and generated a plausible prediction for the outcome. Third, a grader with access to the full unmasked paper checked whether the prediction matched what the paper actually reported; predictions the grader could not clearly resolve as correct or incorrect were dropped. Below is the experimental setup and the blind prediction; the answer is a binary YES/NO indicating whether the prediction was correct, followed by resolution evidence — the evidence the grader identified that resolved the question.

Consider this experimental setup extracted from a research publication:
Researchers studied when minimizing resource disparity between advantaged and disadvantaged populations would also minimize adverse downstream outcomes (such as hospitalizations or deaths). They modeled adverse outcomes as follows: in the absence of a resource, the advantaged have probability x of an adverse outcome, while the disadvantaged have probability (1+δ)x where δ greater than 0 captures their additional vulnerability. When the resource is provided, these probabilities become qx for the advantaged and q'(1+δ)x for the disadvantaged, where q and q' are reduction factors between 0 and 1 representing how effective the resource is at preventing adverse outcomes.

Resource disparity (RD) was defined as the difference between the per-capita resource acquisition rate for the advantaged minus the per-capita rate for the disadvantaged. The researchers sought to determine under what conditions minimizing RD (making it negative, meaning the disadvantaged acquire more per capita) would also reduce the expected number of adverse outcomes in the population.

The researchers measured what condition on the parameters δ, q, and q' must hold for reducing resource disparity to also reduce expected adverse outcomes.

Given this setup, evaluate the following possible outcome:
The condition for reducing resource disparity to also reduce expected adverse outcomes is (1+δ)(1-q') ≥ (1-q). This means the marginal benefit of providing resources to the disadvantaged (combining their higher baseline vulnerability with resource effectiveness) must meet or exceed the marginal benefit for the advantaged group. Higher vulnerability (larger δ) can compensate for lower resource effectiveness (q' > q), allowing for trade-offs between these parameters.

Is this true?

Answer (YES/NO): NO